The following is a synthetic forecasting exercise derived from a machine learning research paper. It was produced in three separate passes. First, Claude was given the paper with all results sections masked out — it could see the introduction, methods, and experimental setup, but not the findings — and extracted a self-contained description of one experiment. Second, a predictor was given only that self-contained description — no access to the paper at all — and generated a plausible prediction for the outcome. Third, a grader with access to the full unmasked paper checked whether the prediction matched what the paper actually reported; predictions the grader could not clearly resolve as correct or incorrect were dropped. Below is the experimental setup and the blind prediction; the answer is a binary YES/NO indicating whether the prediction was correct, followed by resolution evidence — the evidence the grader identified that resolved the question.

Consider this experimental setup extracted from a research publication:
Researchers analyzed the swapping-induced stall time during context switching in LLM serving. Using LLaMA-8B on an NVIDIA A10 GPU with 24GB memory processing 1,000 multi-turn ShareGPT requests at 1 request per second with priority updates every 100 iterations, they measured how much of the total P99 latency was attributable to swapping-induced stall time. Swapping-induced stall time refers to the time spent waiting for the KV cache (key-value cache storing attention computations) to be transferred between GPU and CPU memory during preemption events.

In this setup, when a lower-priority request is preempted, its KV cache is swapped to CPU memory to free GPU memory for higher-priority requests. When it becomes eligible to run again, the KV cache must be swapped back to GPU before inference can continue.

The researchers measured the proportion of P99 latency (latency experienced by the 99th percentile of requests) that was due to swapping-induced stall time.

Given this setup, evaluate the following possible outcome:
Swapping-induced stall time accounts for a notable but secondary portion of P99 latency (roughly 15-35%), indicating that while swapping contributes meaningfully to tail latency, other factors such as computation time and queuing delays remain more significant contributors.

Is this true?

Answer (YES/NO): NO